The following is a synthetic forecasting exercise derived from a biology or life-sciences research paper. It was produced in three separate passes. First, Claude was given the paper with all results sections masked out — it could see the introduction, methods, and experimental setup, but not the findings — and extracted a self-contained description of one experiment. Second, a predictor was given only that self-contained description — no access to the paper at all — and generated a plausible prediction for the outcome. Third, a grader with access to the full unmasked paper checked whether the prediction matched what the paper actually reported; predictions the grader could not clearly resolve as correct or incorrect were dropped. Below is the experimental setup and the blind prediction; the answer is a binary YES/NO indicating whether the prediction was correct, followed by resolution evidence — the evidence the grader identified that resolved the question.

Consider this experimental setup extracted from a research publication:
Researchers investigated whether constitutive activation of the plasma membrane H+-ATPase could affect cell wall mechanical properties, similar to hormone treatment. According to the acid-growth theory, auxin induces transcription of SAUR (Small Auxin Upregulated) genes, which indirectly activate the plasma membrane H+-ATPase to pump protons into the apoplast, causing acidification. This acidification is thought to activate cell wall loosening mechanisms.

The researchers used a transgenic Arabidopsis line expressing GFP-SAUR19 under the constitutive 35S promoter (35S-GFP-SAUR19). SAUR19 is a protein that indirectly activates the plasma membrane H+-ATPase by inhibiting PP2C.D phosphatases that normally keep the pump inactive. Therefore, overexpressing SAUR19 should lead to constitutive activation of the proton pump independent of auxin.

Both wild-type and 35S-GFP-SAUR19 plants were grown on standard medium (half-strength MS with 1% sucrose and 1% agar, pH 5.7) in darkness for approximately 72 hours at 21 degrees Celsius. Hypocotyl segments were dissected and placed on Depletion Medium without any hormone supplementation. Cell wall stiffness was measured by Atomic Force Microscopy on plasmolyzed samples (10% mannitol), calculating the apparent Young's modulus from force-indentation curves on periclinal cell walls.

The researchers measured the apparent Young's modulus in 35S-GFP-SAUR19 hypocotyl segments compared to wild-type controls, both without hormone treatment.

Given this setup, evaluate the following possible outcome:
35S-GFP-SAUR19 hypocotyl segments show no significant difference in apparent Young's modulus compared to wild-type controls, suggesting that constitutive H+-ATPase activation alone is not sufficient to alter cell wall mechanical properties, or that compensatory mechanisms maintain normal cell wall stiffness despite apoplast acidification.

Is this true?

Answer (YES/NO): NO